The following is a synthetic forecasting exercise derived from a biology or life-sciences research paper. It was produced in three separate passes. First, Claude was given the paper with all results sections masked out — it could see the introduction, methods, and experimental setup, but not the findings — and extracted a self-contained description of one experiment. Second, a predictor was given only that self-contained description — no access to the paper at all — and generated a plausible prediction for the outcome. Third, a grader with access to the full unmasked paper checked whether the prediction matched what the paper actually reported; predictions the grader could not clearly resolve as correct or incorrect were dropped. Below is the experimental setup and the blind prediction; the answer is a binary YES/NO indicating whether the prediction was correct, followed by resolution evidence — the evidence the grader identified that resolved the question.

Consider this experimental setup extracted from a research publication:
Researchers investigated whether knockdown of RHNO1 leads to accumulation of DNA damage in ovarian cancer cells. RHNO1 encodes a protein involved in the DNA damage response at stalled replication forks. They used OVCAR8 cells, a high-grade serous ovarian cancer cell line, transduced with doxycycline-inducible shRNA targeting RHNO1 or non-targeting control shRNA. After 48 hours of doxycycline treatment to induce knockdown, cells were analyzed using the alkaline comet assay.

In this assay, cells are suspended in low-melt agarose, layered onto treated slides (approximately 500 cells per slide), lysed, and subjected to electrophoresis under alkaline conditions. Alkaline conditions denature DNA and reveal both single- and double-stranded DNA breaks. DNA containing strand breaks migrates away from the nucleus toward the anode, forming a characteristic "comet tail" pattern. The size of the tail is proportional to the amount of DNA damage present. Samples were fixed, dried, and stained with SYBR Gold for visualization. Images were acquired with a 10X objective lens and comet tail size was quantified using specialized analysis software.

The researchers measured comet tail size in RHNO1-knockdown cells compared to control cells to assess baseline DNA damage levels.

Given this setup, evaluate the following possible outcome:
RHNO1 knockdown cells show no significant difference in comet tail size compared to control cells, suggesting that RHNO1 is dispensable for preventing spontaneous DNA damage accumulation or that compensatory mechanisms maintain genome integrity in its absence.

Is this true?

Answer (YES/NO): NO